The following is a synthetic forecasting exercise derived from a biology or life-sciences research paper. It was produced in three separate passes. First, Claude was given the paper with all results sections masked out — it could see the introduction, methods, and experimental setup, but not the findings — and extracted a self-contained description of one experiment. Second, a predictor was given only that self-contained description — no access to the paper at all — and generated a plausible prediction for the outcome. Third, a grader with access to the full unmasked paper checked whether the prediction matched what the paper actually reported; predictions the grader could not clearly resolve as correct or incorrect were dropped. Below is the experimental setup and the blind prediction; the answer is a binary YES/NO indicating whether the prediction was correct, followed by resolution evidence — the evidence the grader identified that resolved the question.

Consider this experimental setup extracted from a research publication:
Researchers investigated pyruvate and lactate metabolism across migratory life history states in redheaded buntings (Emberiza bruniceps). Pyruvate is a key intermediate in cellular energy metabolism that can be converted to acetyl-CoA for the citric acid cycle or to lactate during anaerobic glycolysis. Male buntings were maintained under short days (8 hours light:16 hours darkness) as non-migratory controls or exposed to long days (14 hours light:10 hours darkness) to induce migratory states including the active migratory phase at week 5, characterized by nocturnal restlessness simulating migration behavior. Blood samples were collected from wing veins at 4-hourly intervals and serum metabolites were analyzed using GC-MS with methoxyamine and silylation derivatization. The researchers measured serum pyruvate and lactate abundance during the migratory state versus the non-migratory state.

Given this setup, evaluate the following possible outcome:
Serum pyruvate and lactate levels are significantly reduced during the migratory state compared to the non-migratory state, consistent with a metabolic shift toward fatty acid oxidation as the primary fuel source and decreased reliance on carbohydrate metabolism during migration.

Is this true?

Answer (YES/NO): NO